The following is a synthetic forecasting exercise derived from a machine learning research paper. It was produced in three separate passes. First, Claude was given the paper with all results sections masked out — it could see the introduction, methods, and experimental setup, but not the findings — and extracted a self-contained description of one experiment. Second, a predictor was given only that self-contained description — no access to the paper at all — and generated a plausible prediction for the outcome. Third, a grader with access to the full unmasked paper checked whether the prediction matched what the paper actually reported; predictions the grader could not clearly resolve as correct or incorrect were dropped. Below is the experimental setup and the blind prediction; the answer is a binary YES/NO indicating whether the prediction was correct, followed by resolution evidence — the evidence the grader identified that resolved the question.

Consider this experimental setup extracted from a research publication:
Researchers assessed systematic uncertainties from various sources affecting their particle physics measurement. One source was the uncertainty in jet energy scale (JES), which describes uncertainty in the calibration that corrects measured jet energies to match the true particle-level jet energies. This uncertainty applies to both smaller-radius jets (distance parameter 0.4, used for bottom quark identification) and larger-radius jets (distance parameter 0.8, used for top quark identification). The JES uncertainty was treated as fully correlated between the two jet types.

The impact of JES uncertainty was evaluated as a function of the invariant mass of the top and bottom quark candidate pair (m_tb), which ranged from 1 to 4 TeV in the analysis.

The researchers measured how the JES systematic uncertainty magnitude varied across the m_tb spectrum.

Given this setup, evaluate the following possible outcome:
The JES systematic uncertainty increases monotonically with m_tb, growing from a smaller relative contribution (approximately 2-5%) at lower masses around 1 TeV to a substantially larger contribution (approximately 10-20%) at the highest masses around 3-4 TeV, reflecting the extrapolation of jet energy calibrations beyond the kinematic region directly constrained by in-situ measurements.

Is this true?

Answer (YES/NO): NO